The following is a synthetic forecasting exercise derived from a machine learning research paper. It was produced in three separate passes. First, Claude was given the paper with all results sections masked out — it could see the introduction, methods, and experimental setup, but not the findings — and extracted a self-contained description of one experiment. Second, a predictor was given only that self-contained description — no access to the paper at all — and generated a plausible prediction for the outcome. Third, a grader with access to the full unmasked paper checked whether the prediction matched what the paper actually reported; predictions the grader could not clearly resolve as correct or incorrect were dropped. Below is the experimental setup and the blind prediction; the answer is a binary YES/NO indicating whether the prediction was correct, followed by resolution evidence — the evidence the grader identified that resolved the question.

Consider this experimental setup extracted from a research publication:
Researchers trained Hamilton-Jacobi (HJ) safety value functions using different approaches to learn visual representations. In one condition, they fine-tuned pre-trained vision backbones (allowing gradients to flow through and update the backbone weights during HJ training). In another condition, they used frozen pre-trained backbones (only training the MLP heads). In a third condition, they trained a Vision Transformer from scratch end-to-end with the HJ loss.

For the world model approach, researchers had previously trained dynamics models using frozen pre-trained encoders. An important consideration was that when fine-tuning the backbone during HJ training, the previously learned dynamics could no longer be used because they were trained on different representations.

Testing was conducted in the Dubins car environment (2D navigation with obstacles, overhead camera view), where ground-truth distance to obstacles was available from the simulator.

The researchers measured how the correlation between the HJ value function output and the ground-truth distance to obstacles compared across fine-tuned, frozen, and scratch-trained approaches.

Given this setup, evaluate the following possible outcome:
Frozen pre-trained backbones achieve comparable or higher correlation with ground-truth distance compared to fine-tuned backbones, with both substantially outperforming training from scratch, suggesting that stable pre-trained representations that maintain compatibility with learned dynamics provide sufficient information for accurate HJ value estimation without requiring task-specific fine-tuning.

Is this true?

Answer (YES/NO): NO